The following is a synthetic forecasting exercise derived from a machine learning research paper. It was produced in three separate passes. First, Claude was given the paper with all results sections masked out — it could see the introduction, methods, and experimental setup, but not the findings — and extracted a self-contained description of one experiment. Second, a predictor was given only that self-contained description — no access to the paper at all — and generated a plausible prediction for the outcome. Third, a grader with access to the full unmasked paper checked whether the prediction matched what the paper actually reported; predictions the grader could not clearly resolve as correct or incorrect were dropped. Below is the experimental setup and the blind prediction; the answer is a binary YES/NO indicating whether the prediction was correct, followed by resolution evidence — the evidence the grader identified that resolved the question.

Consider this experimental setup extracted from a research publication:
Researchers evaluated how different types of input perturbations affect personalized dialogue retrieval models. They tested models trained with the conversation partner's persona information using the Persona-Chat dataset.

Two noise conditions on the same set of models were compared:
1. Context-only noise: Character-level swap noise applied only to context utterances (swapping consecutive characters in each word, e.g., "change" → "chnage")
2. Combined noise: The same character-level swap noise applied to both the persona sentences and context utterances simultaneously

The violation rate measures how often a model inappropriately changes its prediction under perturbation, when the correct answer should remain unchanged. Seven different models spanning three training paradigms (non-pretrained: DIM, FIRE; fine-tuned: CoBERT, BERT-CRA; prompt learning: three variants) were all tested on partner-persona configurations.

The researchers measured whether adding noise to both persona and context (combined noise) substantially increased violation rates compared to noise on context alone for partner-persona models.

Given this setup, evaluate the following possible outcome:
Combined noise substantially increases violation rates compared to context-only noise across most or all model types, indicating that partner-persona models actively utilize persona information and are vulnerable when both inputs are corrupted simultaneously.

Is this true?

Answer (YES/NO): NO